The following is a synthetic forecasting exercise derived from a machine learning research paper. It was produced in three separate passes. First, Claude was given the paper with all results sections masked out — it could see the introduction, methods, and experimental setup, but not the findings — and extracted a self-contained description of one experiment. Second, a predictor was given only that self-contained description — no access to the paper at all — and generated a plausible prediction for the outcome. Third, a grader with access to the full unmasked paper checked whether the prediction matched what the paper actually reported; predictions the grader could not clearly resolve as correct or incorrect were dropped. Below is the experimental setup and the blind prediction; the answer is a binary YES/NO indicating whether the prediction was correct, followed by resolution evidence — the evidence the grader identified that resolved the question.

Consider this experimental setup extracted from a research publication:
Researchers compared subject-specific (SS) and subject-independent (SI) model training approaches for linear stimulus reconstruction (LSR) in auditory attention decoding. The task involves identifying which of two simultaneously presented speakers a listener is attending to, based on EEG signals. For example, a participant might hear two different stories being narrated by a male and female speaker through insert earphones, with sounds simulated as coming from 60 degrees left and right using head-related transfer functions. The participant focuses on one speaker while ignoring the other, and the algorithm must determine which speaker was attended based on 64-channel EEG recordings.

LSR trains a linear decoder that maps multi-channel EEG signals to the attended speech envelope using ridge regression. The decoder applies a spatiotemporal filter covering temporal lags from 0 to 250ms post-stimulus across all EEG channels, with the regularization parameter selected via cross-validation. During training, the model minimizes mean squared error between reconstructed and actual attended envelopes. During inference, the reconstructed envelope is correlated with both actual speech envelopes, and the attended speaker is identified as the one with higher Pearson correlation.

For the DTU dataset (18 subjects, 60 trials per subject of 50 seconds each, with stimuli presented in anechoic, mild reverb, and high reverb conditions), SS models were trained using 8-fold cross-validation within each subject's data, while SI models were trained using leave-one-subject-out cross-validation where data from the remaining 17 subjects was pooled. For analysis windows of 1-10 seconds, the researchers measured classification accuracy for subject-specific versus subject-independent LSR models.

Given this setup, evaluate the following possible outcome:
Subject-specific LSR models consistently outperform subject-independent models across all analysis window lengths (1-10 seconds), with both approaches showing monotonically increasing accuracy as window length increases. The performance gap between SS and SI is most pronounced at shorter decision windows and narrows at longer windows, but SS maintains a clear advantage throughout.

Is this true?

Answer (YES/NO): NO